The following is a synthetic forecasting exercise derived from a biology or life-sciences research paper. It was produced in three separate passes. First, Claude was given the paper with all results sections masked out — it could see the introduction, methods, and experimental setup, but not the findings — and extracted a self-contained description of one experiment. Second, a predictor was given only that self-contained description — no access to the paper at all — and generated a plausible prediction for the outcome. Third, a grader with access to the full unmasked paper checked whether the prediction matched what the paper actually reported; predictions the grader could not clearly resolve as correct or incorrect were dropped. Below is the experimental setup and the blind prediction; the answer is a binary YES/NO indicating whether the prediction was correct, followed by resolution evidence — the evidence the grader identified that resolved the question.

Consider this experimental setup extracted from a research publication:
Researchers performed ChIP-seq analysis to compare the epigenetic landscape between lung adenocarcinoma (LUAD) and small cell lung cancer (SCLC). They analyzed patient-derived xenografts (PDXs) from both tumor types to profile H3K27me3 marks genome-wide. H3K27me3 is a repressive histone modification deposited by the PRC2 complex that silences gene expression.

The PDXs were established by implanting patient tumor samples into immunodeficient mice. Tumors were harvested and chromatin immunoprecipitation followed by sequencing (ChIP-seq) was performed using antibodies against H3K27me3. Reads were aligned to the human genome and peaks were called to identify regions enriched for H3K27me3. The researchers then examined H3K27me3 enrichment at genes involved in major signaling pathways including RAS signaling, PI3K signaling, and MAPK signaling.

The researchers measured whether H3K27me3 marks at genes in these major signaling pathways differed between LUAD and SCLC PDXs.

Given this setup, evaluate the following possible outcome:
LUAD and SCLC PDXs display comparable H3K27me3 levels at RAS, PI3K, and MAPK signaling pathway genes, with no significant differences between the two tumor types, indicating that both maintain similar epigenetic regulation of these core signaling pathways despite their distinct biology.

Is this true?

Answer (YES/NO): NO